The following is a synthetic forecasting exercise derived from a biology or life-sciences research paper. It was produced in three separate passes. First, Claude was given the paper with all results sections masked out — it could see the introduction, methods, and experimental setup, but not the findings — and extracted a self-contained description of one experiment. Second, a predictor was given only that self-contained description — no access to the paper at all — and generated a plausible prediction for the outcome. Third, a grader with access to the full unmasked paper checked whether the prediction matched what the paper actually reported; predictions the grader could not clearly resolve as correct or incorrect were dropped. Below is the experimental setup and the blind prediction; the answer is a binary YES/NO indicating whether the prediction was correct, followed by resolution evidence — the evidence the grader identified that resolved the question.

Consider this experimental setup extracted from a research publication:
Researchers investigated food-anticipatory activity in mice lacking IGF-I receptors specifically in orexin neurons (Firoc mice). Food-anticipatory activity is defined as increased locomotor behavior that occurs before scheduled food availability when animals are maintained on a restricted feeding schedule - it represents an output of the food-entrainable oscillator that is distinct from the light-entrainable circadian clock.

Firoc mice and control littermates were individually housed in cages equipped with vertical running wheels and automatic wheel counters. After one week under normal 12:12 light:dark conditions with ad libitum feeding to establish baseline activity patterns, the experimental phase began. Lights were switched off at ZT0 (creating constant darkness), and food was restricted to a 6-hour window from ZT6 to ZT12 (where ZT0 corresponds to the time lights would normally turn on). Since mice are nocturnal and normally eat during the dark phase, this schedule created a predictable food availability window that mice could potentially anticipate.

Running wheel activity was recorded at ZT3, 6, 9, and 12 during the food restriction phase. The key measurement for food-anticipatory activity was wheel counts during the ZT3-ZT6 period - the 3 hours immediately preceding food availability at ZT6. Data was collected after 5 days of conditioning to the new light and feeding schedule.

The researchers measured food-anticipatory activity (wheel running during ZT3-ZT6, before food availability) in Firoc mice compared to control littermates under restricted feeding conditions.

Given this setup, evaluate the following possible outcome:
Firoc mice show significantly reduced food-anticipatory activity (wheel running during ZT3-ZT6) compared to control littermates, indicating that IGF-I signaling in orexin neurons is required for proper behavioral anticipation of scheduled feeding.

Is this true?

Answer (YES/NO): NO